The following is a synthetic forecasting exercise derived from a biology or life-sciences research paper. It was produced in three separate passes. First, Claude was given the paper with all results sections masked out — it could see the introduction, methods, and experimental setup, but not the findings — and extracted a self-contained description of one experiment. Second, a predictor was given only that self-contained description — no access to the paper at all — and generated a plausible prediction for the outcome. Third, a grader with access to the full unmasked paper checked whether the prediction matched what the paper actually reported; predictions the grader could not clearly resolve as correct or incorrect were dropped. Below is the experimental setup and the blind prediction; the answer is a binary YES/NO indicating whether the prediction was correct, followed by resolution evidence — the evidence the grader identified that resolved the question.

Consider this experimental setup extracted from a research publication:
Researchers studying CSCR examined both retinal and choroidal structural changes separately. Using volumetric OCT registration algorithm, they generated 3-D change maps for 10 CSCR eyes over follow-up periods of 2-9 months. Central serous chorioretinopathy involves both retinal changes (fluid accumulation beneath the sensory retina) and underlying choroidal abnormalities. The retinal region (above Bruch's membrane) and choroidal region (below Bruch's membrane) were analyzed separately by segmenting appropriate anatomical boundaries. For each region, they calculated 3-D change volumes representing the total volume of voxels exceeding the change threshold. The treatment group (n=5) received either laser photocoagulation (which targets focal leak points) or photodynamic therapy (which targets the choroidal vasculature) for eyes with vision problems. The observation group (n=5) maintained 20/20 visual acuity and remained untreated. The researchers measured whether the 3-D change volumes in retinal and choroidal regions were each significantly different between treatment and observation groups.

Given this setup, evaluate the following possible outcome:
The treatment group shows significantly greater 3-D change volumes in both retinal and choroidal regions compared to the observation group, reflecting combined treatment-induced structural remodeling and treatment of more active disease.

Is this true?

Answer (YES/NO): YES